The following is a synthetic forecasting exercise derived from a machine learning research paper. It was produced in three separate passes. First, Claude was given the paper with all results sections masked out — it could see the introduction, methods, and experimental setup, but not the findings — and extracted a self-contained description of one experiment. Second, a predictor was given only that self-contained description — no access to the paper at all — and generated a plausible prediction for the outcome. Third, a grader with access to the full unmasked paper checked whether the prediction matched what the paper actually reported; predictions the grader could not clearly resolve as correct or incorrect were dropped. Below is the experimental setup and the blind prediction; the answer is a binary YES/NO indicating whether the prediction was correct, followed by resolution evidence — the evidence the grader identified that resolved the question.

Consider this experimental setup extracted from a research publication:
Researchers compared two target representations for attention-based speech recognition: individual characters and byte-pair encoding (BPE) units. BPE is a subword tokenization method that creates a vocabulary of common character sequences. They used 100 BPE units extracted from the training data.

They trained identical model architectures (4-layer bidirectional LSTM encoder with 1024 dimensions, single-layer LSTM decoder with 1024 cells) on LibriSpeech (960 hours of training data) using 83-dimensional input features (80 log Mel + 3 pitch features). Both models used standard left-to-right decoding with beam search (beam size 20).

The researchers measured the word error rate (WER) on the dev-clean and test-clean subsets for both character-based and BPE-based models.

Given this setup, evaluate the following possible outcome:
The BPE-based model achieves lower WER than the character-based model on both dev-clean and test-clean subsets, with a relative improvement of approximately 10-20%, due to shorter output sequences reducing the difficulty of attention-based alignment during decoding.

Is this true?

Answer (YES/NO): NO